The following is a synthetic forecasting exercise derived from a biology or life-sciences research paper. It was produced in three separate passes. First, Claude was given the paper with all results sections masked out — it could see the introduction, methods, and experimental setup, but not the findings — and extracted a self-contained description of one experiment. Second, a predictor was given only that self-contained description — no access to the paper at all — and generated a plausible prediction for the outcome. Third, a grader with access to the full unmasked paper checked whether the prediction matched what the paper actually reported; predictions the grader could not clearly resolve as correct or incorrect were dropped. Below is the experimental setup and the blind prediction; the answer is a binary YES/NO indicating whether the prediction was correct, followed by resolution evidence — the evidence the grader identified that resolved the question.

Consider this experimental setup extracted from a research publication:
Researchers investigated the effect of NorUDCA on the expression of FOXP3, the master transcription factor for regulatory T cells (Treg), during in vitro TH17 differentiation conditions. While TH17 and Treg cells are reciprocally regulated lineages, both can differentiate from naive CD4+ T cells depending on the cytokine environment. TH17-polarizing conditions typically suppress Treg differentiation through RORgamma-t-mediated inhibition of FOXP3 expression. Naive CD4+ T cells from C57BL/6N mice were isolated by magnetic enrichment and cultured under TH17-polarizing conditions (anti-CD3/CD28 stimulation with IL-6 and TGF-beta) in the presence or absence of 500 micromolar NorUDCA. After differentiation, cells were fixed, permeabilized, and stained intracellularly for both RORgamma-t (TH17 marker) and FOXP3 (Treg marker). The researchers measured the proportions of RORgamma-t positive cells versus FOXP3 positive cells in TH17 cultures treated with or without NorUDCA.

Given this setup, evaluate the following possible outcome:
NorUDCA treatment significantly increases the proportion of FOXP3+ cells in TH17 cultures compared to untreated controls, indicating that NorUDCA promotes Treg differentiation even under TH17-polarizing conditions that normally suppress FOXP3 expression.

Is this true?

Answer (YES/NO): YES